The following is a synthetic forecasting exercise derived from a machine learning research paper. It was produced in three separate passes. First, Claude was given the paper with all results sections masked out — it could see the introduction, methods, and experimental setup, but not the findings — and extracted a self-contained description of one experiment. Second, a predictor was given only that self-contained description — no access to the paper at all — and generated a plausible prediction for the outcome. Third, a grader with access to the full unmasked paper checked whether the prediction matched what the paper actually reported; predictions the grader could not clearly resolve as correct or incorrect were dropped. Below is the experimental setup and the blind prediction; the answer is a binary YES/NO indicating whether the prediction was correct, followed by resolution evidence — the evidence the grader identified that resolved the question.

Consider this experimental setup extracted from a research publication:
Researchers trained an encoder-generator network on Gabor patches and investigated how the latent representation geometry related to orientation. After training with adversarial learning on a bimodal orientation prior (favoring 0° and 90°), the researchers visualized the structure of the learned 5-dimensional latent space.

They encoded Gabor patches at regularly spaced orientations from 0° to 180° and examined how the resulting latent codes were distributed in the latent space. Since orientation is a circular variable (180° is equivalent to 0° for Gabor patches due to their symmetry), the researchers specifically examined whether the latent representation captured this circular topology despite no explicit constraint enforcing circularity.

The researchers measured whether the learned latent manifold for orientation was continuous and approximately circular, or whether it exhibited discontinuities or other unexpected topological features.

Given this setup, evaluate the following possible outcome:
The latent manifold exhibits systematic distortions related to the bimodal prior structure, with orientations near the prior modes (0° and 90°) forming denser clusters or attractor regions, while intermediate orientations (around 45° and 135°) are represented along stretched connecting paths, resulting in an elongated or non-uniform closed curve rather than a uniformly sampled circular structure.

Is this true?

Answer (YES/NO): NO